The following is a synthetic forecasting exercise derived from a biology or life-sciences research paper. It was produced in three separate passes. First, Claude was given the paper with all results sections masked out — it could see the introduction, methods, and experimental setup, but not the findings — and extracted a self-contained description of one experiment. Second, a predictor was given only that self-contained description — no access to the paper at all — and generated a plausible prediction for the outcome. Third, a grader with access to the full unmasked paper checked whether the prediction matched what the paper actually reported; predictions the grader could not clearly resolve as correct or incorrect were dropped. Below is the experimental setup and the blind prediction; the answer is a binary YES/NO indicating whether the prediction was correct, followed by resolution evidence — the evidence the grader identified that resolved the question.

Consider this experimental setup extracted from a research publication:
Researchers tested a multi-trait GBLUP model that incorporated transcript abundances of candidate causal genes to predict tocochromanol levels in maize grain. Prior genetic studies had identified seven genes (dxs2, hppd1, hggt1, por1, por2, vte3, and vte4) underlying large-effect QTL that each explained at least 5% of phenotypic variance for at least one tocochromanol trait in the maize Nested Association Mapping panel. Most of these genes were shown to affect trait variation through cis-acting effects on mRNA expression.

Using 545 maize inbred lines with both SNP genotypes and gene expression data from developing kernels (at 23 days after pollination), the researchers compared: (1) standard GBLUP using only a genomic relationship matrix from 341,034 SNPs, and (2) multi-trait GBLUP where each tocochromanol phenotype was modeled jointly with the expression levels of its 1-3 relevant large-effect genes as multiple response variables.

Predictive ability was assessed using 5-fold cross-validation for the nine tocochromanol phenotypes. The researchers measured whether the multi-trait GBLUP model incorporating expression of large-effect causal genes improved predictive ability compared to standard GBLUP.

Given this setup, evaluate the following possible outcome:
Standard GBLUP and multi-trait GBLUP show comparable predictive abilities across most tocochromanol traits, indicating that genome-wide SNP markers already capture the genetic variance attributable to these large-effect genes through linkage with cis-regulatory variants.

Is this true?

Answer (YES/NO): NO